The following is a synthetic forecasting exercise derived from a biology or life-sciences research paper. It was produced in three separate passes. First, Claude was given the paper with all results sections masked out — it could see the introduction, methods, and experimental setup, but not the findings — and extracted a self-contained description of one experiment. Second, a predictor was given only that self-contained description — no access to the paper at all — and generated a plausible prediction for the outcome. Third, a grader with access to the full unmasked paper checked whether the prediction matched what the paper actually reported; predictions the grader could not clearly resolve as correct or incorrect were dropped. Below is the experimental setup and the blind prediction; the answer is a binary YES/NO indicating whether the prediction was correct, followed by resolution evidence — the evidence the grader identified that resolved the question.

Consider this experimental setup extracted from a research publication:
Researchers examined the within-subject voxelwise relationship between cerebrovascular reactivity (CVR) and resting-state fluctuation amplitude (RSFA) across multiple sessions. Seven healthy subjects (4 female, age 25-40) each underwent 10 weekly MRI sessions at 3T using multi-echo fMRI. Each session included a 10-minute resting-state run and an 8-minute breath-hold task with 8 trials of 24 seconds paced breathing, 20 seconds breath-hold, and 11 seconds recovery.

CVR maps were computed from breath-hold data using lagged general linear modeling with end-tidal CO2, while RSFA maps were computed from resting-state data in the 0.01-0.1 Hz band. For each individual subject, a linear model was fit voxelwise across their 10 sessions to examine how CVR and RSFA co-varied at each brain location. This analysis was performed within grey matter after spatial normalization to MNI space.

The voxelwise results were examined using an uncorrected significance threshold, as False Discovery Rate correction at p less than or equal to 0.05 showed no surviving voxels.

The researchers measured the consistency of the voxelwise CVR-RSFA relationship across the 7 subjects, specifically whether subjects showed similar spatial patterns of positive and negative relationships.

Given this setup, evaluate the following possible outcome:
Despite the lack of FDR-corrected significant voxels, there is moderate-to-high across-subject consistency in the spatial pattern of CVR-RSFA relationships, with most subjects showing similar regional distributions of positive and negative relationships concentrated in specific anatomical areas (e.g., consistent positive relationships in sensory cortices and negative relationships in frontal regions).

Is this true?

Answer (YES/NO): NO